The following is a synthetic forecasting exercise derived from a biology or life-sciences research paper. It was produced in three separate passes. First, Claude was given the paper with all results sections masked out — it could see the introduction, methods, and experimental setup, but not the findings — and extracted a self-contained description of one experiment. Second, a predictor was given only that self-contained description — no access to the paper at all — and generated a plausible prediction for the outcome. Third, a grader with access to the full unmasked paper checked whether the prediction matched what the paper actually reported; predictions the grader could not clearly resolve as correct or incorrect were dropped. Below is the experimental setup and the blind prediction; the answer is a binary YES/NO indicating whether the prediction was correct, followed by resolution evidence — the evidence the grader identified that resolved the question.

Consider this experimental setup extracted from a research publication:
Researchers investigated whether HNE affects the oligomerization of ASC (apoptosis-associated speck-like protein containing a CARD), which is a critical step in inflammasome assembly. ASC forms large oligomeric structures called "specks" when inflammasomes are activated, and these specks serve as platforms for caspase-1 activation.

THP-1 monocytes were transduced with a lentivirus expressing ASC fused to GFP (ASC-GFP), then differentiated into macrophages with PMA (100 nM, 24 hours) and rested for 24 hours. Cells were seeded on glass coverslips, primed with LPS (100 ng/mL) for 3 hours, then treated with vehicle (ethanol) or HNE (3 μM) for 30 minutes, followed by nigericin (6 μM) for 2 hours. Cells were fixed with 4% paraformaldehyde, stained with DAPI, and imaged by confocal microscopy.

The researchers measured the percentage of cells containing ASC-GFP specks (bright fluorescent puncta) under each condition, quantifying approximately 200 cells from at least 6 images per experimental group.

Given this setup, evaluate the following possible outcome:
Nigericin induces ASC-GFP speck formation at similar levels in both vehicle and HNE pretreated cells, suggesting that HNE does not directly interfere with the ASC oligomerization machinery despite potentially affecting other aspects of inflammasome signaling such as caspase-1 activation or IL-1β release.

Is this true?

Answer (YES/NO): NO